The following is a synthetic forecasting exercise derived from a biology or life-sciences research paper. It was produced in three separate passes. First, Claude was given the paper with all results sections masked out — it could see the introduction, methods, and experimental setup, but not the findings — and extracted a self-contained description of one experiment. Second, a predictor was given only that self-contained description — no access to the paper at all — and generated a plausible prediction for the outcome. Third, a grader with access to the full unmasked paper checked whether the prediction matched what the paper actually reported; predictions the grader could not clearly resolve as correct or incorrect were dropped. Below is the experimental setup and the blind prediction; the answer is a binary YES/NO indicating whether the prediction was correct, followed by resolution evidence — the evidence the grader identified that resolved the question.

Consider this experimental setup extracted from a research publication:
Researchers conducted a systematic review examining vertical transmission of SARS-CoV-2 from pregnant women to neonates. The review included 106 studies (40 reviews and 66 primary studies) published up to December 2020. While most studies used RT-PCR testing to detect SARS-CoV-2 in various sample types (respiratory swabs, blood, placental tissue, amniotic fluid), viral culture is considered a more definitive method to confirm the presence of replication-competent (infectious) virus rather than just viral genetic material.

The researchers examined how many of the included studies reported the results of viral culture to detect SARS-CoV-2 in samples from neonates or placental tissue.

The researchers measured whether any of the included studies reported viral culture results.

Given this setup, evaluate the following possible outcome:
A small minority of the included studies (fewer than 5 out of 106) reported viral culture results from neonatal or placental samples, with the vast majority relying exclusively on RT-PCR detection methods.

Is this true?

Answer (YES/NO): NO